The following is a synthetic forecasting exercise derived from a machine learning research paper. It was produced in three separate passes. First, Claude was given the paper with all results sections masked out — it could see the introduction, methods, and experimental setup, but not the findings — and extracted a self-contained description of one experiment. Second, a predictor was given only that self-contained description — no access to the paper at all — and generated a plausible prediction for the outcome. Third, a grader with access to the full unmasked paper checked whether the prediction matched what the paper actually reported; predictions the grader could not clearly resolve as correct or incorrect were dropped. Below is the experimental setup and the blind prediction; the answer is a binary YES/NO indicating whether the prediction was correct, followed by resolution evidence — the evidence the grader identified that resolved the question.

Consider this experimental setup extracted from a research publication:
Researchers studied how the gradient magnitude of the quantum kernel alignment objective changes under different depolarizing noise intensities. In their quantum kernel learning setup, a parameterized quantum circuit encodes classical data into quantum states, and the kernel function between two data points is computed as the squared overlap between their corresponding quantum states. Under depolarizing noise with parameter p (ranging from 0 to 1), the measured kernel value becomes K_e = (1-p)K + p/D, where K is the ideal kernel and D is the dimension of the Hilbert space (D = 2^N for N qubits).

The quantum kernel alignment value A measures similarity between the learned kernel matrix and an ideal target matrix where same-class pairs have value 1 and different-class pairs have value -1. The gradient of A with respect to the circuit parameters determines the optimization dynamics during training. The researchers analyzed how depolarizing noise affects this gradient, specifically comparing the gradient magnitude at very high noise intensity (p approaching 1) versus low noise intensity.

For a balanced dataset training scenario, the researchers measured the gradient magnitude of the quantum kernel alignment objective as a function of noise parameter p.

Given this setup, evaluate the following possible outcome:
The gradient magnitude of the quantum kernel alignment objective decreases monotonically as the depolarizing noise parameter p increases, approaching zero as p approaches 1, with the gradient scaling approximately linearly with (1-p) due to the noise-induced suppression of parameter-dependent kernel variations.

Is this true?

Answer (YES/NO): NO